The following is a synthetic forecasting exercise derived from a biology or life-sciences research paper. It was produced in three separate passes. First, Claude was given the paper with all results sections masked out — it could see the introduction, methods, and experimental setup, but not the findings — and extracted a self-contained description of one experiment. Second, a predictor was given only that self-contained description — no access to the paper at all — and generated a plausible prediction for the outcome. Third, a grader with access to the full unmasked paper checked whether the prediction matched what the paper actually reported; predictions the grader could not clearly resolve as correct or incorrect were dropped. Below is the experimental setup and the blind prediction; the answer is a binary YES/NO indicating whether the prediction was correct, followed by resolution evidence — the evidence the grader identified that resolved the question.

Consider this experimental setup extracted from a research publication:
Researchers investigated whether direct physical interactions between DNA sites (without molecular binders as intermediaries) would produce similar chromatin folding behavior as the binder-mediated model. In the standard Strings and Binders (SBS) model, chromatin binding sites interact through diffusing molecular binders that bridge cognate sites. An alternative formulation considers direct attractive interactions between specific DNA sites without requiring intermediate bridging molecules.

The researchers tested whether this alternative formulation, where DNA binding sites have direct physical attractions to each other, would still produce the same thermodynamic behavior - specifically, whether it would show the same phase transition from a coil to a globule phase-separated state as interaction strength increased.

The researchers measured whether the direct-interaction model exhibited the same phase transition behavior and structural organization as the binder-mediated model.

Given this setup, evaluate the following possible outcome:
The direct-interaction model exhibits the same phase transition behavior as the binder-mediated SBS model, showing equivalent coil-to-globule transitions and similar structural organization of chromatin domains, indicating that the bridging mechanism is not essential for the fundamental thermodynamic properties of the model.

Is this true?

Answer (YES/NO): YES